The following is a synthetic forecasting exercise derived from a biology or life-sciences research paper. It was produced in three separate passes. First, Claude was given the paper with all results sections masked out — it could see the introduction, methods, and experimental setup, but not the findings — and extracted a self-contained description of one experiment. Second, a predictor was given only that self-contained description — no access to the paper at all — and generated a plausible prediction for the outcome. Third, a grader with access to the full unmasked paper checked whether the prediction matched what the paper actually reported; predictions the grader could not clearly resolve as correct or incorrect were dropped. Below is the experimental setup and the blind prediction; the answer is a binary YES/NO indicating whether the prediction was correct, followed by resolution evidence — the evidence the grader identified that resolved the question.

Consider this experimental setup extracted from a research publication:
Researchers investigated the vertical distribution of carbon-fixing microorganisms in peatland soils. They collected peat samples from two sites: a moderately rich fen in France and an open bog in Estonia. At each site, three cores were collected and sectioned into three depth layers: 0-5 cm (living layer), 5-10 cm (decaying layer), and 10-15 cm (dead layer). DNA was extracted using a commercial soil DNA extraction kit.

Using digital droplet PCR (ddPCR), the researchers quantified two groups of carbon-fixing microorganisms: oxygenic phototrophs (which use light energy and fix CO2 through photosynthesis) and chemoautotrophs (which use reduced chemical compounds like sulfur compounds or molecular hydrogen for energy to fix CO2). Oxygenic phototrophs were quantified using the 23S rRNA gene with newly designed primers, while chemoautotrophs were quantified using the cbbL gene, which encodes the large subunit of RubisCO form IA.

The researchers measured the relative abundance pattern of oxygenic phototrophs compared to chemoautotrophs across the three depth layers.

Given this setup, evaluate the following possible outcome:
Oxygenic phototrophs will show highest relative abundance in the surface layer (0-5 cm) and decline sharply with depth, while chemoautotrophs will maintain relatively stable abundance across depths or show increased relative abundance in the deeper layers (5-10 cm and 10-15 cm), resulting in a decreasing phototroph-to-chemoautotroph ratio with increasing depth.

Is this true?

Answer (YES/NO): NO